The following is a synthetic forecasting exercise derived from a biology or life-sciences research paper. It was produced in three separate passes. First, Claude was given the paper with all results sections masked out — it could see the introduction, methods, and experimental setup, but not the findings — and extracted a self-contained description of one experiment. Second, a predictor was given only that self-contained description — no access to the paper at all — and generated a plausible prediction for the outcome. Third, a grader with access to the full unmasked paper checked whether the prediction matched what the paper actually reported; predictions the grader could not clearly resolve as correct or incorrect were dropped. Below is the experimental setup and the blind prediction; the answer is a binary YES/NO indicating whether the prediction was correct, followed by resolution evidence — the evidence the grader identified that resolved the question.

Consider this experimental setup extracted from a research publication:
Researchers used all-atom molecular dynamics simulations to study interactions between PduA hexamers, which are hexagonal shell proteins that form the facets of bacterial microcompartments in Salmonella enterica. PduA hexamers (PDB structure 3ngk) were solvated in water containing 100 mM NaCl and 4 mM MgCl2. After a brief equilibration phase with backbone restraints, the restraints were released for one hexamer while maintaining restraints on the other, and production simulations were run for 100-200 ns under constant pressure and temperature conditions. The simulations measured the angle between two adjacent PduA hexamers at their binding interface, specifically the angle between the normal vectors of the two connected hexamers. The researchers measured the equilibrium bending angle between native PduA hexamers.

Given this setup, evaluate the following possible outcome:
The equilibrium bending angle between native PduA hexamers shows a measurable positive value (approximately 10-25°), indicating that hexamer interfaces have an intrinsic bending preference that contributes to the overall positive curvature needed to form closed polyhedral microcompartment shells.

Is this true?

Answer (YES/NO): NO